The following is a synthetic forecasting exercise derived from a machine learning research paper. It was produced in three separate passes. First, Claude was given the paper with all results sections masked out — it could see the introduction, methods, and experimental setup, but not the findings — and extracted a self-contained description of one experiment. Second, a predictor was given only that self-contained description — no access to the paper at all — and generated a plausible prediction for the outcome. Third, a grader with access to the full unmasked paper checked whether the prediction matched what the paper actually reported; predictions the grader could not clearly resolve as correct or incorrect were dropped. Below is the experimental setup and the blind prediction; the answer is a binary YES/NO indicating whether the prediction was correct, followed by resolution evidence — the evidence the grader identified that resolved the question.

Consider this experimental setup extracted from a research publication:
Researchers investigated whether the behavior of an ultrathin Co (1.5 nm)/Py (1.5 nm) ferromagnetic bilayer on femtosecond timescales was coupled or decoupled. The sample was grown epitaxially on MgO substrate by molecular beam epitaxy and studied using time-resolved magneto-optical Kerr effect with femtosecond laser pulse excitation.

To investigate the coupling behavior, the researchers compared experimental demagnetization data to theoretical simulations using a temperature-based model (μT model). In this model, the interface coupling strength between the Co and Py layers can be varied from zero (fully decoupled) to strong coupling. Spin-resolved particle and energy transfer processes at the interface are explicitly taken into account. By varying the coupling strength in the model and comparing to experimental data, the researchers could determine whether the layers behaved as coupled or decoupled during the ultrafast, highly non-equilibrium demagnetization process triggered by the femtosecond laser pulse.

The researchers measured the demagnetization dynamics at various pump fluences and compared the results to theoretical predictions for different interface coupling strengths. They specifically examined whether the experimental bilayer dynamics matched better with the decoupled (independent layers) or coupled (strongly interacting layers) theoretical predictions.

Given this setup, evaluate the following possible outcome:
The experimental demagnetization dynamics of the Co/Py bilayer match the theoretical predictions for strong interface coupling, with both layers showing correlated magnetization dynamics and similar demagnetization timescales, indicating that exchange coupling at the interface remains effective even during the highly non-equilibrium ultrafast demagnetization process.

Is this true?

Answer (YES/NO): NO